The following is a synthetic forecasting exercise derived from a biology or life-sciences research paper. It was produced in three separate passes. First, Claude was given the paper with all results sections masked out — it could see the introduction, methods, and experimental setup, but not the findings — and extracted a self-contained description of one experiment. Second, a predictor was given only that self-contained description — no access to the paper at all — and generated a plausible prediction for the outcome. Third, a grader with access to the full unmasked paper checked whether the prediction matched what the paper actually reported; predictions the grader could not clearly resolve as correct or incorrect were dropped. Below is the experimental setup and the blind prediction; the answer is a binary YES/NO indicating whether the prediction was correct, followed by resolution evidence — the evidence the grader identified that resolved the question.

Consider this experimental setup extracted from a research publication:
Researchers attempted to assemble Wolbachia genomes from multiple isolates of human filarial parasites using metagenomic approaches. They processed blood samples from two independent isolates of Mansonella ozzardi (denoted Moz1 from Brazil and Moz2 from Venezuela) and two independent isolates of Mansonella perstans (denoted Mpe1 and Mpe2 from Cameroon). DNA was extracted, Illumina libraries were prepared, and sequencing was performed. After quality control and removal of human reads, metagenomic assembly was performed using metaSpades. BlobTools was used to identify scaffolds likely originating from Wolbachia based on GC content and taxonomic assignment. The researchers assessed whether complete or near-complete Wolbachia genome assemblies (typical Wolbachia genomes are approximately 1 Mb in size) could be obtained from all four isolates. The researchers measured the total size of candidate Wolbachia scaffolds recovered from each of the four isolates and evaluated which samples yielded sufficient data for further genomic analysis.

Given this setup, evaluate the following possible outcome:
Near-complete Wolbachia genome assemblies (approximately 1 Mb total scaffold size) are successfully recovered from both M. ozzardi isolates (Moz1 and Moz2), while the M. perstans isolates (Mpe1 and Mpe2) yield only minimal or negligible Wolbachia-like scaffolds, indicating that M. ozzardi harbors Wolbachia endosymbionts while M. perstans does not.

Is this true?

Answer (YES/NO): NO